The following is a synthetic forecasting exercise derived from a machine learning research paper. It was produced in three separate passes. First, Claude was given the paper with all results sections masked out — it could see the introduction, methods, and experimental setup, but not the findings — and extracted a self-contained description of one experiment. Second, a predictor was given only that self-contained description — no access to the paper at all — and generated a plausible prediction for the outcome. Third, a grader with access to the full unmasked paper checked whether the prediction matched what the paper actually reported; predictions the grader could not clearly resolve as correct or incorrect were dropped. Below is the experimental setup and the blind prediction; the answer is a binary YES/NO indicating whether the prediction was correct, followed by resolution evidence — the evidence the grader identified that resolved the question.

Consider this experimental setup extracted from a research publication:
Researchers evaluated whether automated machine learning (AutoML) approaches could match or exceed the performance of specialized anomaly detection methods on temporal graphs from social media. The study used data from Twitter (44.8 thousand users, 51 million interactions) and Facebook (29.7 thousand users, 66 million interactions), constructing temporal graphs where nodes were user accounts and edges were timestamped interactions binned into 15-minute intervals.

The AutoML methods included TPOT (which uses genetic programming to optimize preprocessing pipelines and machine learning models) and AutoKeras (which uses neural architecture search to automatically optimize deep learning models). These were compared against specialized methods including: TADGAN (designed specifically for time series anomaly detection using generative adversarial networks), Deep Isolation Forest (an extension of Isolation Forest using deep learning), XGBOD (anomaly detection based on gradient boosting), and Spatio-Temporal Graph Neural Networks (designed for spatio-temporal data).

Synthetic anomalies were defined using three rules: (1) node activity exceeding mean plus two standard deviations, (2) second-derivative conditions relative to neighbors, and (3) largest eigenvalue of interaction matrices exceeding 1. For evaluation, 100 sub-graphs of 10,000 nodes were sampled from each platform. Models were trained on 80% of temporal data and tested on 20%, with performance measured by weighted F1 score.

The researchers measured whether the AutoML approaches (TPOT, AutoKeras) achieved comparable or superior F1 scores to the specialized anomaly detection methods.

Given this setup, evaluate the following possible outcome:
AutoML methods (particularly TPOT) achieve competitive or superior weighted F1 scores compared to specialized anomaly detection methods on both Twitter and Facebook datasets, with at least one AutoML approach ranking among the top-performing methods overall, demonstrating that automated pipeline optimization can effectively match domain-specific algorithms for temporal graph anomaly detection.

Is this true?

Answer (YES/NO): NO